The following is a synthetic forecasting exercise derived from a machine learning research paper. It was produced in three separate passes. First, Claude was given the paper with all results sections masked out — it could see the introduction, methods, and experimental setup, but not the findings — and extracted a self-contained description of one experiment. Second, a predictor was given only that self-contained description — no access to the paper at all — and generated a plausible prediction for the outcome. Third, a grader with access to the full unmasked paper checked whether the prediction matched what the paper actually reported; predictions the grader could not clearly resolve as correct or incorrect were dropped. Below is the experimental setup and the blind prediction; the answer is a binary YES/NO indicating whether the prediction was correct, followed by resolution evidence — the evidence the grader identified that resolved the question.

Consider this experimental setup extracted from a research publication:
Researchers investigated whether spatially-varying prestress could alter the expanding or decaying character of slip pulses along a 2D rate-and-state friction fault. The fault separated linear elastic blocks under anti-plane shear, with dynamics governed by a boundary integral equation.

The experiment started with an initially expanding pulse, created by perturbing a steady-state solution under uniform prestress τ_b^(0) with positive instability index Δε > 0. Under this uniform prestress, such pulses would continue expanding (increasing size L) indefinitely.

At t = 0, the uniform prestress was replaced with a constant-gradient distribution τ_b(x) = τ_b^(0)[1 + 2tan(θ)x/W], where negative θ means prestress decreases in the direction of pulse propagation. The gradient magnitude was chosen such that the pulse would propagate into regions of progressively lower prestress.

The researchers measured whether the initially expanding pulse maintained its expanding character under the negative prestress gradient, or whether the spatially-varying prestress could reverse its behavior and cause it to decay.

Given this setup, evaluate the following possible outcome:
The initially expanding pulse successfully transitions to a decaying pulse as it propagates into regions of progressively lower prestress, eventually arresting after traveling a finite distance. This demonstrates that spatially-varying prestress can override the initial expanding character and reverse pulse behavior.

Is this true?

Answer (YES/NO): YES